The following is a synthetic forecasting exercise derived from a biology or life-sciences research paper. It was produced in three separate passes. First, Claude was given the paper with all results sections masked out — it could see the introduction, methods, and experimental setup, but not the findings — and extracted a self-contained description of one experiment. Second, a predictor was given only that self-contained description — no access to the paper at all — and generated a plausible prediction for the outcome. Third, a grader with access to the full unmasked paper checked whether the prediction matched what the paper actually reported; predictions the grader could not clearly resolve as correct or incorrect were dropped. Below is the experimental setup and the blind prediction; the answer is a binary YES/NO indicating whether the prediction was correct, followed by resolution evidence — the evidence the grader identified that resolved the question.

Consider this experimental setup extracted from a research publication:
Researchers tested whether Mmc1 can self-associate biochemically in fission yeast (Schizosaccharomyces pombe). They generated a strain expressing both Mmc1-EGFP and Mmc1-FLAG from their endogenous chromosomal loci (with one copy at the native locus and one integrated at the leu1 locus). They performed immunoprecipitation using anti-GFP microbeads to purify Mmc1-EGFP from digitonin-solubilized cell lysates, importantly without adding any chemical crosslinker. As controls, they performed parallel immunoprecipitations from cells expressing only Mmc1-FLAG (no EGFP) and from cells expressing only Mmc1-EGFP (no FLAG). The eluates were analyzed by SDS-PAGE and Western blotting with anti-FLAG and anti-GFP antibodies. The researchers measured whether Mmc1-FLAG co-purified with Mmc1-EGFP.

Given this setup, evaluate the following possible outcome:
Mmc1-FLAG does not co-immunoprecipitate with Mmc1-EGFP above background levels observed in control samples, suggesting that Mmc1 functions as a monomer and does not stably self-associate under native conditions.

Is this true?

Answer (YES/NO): NO